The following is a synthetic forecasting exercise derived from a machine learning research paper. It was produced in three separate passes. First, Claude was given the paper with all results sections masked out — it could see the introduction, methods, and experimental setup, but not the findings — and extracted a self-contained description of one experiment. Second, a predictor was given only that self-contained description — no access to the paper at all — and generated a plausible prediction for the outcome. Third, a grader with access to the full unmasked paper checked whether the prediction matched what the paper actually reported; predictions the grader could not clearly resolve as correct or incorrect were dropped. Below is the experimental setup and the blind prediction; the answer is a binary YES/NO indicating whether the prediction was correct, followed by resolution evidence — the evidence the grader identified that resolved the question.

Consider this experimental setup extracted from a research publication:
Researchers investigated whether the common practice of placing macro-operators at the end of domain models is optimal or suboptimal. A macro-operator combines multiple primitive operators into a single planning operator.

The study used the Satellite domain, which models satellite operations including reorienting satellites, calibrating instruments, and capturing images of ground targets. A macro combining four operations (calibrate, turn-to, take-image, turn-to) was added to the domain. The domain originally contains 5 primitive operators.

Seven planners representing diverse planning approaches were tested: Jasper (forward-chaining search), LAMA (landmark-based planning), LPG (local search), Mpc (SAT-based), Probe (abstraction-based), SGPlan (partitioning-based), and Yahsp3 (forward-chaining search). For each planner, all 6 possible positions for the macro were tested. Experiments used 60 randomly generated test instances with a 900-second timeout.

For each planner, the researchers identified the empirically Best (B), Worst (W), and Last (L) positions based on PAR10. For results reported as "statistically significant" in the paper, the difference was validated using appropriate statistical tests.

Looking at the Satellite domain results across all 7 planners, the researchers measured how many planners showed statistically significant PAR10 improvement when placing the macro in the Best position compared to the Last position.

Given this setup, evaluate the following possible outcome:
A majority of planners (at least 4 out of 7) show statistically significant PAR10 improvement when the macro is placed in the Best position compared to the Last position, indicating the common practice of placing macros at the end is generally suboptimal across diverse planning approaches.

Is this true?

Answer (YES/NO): YES